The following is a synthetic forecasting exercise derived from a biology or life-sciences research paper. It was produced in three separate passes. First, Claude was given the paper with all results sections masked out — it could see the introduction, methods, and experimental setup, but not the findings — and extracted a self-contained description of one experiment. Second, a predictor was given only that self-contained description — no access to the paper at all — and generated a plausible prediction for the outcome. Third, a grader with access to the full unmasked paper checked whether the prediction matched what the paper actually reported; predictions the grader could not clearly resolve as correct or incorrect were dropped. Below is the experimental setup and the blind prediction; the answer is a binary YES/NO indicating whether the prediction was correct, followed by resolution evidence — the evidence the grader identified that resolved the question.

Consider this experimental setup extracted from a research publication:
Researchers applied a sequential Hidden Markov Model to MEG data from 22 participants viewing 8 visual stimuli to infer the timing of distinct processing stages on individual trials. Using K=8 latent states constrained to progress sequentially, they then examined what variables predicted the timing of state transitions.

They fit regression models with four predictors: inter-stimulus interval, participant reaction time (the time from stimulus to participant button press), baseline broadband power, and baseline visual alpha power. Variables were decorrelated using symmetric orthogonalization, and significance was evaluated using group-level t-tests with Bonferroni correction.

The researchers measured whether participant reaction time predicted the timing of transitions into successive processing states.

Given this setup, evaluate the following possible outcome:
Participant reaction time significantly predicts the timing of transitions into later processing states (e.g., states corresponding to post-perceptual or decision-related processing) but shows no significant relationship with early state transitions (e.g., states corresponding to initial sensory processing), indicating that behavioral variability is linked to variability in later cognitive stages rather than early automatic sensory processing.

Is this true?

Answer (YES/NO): YES